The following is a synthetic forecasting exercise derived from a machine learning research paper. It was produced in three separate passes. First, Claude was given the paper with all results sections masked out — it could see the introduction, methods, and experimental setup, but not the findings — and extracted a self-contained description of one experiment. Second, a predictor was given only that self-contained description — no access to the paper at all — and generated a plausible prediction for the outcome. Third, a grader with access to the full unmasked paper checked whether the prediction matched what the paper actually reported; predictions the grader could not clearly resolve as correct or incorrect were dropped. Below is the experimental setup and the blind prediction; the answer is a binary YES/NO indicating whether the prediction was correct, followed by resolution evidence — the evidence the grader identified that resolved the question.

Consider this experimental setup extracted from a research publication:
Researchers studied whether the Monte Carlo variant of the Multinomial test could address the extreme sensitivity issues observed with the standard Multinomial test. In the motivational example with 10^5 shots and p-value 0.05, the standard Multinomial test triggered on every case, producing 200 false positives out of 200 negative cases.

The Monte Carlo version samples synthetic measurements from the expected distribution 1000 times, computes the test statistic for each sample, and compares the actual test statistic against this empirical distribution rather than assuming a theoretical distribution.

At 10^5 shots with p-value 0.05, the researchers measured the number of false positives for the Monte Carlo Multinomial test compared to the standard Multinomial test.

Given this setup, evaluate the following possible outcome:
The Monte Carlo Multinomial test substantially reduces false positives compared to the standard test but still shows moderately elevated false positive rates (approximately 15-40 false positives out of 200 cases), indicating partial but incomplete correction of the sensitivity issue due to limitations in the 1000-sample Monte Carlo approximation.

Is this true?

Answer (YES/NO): NO